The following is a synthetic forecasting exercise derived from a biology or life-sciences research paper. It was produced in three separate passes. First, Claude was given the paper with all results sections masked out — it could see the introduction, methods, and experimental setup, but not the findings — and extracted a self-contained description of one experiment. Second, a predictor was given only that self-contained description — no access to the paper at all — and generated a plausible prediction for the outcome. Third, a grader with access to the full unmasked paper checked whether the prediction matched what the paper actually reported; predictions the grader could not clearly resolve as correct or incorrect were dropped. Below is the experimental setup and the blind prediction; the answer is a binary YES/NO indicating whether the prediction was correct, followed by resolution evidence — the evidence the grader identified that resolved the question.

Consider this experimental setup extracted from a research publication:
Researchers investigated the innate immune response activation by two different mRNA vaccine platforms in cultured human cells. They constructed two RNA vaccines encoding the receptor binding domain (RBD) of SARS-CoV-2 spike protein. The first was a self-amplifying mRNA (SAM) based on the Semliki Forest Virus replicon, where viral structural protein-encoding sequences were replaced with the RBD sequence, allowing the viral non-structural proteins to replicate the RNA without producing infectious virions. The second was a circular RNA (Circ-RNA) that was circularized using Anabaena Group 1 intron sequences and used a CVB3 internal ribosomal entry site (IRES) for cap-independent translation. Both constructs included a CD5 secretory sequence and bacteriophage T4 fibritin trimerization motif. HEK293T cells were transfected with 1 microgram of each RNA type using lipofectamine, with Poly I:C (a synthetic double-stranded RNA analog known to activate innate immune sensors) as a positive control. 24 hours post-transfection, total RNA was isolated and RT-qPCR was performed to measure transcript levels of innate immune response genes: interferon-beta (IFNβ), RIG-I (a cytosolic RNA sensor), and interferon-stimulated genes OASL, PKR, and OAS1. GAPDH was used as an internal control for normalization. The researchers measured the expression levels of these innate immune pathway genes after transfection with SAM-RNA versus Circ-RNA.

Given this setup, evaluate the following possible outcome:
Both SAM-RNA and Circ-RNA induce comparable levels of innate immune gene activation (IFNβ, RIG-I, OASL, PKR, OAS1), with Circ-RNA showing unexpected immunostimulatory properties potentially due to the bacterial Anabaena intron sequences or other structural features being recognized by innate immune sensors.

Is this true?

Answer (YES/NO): NO